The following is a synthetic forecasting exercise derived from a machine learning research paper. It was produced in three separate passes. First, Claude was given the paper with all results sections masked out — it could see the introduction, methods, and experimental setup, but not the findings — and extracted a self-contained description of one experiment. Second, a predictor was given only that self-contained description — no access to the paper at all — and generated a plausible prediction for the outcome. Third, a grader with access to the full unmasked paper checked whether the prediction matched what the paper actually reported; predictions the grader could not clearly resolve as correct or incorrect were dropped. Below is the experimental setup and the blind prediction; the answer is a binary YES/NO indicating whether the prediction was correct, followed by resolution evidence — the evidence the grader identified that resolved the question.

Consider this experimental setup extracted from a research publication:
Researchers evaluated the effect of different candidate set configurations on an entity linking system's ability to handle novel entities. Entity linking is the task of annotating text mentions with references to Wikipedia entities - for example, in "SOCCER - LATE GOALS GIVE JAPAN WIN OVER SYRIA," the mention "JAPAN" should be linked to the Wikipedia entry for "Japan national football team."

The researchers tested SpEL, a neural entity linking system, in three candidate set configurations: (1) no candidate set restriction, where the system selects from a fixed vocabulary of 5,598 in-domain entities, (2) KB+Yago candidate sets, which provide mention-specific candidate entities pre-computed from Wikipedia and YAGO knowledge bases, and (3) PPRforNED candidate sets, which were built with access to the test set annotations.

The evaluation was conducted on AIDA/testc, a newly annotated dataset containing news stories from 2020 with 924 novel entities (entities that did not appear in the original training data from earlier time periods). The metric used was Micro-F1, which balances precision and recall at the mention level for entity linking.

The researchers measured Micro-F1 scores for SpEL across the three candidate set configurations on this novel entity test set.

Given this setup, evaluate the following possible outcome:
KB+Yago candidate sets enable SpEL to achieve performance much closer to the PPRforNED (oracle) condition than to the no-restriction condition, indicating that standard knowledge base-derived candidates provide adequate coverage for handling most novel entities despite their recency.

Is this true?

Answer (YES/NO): NO